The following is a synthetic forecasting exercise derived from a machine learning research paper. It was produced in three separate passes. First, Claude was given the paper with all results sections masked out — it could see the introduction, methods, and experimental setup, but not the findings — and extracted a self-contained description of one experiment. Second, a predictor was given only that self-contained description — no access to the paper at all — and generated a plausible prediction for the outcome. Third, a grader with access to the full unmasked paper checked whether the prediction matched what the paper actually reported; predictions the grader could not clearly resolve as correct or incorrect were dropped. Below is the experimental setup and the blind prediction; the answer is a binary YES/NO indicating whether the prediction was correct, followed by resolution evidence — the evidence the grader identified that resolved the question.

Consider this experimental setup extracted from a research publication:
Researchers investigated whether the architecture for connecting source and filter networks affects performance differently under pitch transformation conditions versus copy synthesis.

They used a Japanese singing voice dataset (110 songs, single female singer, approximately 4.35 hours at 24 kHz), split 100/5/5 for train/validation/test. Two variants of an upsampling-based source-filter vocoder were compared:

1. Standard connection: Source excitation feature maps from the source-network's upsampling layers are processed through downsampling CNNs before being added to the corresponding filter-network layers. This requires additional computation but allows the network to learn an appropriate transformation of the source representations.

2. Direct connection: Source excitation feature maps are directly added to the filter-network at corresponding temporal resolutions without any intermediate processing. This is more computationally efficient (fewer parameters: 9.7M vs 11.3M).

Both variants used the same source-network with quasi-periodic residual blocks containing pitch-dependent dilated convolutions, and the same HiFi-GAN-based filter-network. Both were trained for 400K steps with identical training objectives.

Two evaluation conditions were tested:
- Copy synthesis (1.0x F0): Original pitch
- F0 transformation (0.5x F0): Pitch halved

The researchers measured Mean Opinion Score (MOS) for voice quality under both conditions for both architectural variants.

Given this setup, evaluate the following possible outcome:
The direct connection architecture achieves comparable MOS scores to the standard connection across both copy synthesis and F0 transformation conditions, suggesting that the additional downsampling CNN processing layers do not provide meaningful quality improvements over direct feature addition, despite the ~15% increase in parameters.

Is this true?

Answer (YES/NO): NO